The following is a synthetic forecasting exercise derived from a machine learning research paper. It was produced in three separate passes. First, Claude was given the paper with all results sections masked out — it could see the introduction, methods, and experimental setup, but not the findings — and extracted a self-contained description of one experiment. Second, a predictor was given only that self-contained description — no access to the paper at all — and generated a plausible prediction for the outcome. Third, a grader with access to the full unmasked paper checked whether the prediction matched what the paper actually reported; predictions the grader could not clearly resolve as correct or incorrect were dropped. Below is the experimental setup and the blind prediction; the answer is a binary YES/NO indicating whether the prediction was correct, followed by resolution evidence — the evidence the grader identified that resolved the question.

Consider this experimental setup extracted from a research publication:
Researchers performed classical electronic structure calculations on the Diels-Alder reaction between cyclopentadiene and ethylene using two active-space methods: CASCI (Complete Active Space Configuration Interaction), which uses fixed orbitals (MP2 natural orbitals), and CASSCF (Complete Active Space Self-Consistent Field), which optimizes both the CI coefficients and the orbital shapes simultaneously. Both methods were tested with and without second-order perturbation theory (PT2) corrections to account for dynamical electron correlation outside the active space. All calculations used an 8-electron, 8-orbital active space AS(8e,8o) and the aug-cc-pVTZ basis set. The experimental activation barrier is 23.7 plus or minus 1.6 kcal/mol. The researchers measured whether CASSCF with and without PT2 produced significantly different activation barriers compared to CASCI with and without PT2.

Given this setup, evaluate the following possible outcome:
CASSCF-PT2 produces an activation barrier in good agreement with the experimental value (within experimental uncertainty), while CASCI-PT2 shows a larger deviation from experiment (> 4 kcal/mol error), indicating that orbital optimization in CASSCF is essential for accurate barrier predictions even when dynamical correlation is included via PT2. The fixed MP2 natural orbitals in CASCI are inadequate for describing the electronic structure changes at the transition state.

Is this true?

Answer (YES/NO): NO